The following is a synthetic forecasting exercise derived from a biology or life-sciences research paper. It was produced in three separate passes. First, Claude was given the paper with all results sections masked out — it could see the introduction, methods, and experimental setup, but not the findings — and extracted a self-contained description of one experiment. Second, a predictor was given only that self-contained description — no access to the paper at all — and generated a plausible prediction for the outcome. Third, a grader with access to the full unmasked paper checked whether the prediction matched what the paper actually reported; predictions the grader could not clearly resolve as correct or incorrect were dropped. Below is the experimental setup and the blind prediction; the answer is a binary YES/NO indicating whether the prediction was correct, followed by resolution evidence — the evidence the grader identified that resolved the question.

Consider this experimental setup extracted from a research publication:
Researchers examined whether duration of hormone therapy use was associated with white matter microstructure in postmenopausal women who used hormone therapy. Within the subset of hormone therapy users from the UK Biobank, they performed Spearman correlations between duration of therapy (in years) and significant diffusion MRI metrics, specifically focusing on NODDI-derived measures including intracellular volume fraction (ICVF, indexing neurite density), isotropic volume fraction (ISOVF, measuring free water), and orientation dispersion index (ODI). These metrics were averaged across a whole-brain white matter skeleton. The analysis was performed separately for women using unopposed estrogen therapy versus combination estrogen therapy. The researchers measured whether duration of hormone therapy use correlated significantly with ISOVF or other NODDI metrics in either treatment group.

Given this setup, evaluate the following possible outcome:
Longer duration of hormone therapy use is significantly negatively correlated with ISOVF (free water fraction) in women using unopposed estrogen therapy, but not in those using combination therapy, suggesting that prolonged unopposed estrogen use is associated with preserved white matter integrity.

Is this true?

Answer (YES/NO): NO